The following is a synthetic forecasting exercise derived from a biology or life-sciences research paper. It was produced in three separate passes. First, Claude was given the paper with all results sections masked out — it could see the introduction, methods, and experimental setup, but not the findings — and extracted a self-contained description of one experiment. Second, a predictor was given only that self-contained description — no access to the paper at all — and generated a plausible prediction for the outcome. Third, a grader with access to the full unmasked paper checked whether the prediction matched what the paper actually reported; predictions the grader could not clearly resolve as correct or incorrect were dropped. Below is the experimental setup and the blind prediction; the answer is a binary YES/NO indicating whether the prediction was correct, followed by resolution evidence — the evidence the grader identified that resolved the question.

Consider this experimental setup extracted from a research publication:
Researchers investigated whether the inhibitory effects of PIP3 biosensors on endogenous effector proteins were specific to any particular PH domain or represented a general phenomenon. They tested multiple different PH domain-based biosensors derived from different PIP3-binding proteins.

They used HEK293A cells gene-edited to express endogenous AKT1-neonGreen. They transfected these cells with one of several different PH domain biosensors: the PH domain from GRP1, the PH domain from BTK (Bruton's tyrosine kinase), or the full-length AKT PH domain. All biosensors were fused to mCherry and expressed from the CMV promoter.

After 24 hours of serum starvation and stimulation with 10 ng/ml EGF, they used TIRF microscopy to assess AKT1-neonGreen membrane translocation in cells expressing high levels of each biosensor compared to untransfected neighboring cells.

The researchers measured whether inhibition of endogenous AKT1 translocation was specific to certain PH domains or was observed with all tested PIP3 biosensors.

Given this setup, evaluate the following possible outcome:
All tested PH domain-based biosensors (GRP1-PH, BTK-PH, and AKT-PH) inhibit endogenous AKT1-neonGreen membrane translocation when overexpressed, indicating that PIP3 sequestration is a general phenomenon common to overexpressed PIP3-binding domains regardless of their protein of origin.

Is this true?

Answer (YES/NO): YES